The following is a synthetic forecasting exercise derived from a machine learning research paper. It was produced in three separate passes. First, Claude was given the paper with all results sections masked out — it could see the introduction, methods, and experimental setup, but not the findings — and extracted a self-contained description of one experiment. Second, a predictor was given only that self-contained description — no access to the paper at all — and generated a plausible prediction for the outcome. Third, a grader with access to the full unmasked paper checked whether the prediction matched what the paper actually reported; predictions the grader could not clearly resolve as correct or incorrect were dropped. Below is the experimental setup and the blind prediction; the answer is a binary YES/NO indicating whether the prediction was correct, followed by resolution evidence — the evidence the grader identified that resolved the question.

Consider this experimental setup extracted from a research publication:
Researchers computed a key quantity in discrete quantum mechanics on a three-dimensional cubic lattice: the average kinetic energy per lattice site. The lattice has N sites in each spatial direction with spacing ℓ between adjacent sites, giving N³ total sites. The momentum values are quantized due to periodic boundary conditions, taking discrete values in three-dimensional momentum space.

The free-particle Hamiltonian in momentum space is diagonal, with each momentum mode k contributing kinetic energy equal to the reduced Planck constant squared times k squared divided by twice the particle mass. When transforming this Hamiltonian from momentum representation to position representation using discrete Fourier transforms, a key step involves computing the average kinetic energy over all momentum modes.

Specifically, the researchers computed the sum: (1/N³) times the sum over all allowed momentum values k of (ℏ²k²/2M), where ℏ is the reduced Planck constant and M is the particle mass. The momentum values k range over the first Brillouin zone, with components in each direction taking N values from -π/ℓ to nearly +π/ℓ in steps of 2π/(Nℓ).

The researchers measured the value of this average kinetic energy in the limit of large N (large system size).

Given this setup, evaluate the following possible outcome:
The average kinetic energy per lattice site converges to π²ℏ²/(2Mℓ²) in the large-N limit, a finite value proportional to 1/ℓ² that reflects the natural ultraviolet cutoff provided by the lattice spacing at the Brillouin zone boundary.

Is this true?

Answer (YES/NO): YES